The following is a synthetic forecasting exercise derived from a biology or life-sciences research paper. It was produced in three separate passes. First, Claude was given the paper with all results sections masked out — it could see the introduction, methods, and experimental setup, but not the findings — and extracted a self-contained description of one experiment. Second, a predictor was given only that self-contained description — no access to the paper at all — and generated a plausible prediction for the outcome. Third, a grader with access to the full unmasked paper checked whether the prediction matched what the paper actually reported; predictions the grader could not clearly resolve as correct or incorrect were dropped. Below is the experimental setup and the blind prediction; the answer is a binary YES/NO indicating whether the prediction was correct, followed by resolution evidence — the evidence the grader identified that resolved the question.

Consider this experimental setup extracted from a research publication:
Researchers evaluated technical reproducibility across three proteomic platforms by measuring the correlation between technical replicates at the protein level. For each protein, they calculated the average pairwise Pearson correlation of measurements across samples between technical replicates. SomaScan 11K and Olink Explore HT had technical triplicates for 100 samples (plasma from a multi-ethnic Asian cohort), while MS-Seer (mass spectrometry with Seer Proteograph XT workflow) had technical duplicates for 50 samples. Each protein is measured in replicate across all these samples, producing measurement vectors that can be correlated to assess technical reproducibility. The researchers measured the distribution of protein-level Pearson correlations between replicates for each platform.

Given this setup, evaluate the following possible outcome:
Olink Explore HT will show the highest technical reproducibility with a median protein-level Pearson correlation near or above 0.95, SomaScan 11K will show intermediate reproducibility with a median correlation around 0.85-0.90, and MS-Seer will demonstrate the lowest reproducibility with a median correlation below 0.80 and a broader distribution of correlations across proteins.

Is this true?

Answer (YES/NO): NO